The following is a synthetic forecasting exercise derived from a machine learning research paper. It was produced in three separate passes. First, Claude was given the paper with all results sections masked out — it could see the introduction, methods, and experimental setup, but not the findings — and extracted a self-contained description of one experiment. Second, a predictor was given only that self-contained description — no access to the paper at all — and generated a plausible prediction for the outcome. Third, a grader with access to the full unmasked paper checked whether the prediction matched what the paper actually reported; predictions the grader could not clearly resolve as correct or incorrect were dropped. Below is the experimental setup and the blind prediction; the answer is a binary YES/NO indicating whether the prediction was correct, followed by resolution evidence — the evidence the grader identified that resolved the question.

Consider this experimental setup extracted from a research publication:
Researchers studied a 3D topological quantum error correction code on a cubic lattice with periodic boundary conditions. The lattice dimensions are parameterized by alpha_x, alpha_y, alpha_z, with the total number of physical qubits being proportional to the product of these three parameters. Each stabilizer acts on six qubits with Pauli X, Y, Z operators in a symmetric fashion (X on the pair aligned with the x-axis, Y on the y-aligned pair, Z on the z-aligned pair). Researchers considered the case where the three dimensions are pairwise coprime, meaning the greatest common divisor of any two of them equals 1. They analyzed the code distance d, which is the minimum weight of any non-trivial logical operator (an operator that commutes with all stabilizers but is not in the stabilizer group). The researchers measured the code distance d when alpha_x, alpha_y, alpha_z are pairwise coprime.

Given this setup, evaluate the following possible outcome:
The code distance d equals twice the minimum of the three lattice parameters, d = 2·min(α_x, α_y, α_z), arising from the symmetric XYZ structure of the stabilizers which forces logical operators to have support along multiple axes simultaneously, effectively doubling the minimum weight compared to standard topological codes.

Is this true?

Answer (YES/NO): NO